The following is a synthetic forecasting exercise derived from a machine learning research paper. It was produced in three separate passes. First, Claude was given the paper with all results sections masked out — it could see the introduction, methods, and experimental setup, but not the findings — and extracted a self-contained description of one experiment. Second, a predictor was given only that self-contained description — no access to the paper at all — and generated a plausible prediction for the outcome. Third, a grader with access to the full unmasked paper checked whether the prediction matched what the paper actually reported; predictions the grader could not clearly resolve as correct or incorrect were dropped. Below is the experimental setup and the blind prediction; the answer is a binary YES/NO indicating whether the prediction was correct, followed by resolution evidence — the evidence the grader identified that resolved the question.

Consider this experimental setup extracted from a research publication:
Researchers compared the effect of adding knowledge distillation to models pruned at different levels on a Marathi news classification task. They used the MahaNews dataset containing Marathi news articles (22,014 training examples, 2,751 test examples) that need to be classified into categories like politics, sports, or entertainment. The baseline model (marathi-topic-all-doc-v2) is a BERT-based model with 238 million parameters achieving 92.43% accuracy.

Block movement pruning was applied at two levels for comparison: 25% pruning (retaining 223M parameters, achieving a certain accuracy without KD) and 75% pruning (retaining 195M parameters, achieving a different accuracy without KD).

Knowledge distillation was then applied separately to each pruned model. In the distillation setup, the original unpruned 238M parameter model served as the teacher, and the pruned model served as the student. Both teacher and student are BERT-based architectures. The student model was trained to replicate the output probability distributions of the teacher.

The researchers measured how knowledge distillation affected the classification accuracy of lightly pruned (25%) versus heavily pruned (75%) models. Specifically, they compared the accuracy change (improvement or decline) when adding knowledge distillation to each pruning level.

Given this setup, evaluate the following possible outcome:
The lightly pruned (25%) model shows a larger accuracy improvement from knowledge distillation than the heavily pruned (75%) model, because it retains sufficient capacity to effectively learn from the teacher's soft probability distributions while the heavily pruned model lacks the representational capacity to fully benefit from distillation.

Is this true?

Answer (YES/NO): NO